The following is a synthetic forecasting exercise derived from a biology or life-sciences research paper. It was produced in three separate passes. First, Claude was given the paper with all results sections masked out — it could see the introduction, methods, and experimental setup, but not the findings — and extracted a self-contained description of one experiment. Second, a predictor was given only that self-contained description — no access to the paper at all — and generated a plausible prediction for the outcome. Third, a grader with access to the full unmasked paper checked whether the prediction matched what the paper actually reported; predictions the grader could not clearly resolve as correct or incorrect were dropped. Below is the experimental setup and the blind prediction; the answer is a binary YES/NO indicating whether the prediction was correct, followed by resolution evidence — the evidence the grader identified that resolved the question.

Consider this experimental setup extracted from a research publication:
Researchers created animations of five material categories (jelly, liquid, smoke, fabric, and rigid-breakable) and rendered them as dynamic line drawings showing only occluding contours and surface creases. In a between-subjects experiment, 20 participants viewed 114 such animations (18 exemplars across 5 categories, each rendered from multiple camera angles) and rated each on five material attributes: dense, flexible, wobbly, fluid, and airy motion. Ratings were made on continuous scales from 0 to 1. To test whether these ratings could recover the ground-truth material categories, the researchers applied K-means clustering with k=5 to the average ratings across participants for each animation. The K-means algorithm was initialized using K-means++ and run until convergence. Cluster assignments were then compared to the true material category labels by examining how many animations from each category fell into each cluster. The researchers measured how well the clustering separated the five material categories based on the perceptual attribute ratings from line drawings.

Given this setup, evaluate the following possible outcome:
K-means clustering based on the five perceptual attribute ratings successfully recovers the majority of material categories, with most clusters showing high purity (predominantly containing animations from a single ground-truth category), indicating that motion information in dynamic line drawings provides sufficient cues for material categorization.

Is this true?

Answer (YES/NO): YES